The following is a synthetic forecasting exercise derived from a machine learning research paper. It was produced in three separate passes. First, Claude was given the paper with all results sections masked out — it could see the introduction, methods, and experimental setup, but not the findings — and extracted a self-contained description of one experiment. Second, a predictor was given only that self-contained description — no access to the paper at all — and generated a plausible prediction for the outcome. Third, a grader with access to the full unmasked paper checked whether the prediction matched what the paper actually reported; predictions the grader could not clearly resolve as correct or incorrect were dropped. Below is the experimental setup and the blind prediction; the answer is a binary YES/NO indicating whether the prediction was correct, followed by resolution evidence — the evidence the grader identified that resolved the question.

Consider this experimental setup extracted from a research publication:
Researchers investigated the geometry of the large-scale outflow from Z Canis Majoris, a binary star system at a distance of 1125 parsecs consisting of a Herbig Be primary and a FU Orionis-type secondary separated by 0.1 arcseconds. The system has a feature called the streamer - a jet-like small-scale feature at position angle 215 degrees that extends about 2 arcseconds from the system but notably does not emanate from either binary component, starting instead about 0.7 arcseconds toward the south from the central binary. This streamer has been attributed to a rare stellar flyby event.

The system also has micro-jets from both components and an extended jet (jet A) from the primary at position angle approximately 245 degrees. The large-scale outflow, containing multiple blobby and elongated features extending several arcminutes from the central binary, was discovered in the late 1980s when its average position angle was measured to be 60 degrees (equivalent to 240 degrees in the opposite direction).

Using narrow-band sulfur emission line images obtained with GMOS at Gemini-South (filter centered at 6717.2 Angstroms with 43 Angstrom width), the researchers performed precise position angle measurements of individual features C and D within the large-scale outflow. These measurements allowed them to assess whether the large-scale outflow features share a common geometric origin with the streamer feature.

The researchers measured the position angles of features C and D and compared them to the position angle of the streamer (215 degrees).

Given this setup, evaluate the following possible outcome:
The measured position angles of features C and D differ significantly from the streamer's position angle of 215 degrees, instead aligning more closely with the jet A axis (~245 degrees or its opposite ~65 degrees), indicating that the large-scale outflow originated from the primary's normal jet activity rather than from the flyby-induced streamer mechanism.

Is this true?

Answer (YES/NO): NO